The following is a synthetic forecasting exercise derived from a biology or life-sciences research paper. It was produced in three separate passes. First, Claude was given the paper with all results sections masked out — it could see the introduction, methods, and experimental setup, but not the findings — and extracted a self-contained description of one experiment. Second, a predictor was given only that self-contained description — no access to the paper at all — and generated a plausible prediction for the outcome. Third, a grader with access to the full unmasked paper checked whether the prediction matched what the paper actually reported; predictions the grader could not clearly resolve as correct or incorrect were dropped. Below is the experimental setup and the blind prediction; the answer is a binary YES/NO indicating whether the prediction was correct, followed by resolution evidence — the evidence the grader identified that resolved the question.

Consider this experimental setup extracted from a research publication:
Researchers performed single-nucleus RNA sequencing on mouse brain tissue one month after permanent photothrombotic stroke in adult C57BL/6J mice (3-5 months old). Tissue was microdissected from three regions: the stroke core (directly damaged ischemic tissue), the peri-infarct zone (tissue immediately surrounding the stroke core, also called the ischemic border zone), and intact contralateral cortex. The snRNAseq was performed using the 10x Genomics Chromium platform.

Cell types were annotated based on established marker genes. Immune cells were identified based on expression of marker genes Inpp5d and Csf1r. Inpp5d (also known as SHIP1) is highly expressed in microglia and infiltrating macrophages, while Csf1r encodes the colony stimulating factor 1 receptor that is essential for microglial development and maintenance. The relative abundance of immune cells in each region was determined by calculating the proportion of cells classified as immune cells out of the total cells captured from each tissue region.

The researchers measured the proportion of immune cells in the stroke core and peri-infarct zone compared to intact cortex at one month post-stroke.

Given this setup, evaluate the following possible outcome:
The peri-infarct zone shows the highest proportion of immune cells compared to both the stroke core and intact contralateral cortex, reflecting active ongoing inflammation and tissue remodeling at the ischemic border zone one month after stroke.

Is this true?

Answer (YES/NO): NO